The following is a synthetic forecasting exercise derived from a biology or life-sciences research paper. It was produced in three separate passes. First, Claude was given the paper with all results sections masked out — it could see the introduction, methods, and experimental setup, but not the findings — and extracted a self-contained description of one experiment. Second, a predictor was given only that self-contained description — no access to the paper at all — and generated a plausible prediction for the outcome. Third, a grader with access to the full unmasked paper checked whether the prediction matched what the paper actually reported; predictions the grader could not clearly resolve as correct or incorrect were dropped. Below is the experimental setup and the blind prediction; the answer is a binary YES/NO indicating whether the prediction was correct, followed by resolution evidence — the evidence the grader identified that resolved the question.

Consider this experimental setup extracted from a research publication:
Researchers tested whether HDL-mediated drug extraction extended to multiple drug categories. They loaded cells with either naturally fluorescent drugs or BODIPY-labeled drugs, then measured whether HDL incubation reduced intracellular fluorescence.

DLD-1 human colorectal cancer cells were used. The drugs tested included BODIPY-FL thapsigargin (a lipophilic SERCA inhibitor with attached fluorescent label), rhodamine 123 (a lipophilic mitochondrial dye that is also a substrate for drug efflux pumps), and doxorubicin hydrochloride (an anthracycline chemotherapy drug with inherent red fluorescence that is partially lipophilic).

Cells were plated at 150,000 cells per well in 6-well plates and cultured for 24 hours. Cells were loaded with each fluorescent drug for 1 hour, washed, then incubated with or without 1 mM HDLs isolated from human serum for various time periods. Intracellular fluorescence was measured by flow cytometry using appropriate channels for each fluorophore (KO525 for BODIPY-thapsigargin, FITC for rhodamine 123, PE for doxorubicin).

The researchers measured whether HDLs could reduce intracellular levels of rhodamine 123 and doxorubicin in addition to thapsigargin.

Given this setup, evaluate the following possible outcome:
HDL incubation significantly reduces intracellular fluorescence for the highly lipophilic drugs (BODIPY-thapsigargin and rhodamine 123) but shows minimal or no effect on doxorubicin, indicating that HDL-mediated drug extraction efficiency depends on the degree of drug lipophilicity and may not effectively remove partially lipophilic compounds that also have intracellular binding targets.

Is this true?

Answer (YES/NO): NO